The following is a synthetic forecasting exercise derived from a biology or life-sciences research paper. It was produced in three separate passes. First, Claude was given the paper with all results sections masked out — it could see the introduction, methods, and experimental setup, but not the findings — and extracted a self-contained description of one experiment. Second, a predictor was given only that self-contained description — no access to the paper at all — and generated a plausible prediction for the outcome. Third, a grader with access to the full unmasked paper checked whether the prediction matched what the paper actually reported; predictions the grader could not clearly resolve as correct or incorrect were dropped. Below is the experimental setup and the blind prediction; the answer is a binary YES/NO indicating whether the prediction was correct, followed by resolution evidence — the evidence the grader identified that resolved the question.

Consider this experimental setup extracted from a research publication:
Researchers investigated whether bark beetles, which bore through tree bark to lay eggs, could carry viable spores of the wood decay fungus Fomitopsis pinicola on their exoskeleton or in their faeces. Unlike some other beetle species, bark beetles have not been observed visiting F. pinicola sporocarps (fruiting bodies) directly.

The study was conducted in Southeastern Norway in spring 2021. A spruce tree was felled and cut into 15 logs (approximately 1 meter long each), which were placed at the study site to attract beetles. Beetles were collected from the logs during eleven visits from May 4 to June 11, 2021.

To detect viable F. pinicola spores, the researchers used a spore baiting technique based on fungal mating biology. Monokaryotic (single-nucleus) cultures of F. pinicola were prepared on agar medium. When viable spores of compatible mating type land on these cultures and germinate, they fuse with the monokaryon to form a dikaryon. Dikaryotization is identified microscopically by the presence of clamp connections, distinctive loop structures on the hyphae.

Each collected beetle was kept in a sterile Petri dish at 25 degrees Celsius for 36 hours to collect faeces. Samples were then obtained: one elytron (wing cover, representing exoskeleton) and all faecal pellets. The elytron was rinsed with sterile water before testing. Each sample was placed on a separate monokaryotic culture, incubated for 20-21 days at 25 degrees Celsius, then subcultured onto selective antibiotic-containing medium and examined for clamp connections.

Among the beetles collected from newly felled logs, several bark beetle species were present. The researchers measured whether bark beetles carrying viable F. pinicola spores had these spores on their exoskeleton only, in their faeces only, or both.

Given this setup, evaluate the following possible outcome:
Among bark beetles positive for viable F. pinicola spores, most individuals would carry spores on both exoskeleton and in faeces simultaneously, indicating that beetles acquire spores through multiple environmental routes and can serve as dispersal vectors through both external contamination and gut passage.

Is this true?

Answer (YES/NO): NO